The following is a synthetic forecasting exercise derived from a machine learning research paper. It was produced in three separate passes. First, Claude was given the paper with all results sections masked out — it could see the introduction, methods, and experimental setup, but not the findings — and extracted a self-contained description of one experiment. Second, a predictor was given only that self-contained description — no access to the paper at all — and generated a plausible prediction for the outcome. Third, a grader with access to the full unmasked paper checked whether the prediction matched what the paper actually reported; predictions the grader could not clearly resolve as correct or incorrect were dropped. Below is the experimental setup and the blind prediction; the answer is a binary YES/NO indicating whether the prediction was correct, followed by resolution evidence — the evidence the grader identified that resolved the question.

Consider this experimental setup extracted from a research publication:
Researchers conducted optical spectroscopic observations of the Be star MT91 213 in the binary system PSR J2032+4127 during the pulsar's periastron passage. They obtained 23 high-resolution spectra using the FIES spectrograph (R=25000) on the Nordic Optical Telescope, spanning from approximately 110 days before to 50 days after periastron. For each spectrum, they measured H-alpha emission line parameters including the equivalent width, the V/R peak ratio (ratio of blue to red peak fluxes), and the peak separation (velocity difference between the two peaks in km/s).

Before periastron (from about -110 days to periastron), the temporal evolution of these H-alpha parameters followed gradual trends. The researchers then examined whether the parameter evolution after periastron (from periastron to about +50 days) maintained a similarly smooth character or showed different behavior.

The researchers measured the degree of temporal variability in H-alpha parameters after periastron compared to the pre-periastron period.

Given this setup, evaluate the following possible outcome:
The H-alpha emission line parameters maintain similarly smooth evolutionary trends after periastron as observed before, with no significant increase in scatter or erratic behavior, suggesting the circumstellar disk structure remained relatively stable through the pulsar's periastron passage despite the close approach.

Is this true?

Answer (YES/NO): NO